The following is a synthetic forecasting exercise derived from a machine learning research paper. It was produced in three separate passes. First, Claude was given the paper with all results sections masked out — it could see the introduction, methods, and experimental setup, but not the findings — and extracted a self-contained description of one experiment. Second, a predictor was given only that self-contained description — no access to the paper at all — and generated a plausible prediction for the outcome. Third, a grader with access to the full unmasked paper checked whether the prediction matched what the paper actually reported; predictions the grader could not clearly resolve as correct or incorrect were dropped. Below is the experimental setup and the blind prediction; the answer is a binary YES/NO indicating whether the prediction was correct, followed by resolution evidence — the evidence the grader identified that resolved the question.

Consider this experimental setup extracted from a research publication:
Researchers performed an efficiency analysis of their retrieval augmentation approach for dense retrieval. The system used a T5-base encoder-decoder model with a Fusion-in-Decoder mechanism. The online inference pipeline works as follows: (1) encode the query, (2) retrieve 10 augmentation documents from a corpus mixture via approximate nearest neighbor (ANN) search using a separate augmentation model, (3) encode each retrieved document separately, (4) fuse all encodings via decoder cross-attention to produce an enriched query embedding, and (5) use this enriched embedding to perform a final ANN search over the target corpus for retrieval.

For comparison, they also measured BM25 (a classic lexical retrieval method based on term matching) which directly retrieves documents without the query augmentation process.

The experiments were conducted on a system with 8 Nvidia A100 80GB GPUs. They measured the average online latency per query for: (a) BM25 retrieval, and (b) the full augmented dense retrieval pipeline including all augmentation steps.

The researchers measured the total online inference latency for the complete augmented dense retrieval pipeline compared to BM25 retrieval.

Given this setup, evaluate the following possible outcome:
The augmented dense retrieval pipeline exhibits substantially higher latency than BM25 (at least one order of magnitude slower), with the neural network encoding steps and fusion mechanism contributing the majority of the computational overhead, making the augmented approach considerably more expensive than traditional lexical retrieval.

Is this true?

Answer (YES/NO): NO